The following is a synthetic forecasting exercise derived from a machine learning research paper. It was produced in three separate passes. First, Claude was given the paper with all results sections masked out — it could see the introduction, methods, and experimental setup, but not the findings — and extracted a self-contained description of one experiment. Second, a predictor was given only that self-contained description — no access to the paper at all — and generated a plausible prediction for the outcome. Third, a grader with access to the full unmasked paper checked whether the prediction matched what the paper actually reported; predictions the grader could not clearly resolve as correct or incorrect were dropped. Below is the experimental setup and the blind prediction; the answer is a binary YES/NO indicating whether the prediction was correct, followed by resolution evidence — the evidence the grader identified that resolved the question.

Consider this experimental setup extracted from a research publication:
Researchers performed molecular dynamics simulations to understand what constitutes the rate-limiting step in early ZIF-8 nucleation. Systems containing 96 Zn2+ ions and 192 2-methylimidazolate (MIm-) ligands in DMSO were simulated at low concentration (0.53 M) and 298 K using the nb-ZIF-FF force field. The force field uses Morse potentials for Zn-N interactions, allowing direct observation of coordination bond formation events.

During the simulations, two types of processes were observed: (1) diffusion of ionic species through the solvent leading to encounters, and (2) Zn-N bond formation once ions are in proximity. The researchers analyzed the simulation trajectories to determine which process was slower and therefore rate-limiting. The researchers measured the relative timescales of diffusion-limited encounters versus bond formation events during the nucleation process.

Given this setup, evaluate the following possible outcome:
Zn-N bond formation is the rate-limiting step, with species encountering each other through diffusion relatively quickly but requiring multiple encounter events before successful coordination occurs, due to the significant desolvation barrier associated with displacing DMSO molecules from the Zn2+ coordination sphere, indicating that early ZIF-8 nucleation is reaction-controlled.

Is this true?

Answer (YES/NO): NO